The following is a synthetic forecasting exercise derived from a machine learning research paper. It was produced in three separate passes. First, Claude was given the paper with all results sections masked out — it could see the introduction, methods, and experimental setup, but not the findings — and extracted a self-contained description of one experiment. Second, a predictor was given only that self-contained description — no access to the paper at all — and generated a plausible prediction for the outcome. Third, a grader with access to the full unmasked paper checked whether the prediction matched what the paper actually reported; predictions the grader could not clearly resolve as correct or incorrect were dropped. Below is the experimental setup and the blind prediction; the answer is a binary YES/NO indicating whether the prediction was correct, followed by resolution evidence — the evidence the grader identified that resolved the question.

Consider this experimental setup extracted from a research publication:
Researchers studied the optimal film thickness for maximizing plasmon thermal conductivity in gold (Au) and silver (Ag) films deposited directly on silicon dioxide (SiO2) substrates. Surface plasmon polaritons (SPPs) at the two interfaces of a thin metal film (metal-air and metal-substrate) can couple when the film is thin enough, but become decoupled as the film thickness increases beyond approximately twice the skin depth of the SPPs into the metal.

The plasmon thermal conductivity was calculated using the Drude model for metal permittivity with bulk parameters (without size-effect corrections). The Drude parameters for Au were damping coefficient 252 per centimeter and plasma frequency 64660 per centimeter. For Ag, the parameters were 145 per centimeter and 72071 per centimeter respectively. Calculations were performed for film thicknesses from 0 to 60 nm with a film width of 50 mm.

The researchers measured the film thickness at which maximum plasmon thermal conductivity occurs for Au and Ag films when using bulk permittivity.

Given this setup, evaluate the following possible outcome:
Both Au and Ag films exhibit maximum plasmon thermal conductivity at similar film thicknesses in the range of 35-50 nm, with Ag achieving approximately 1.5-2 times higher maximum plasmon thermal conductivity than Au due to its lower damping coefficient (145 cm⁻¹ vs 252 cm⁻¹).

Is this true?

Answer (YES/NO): NO